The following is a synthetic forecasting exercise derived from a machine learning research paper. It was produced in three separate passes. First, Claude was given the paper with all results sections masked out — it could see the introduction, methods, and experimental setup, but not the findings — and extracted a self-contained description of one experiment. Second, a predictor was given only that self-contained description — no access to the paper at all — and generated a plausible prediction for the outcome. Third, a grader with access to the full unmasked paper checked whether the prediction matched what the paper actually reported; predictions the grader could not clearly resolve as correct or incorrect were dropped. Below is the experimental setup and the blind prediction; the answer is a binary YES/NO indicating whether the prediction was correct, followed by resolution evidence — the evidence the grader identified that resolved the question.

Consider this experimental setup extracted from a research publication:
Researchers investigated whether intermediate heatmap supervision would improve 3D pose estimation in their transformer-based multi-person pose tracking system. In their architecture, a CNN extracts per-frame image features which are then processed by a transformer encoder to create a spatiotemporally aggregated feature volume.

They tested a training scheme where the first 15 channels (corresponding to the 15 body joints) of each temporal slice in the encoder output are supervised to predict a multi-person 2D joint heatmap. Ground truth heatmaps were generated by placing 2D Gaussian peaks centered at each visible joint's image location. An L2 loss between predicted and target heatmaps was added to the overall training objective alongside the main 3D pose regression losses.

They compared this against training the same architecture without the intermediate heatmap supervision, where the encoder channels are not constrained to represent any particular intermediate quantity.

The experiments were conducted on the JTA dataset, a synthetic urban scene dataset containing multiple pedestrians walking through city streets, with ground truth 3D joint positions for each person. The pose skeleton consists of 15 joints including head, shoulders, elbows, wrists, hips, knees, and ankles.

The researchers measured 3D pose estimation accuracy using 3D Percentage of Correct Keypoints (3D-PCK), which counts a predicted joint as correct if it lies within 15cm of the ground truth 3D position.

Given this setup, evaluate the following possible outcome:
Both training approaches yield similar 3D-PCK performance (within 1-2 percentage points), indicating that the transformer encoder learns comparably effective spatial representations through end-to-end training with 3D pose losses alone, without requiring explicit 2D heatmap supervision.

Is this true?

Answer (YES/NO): NO